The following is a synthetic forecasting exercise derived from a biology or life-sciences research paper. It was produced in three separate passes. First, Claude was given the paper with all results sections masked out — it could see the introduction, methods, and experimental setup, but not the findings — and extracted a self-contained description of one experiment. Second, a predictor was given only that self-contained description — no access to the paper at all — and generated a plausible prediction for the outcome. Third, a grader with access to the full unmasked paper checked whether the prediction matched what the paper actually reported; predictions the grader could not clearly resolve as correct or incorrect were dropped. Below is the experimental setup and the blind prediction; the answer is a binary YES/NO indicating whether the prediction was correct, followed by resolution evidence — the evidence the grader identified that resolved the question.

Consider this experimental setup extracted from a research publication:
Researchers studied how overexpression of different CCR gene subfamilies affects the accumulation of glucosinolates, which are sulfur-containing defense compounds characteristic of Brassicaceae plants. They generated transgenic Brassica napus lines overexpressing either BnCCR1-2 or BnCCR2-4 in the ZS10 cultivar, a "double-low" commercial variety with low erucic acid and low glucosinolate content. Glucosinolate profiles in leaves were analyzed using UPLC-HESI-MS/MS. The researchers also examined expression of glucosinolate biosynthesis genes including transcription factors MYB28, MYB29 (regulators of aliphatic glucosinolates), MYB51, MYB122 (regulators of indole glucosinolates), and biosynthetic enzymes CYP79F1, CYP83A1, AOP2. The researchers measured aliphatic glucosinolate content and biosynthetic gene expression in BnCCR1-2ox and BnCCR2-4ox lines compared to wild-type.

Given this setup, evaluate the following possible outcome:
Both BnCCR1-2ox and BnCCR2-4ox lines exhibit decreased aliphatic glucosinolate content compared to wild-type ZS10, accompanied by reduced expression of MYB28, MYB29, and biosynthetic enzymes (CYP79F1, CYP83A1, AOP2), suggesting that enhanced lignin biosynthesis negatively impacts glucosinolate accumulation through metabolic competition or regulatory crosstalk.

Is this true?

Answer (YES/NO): NO